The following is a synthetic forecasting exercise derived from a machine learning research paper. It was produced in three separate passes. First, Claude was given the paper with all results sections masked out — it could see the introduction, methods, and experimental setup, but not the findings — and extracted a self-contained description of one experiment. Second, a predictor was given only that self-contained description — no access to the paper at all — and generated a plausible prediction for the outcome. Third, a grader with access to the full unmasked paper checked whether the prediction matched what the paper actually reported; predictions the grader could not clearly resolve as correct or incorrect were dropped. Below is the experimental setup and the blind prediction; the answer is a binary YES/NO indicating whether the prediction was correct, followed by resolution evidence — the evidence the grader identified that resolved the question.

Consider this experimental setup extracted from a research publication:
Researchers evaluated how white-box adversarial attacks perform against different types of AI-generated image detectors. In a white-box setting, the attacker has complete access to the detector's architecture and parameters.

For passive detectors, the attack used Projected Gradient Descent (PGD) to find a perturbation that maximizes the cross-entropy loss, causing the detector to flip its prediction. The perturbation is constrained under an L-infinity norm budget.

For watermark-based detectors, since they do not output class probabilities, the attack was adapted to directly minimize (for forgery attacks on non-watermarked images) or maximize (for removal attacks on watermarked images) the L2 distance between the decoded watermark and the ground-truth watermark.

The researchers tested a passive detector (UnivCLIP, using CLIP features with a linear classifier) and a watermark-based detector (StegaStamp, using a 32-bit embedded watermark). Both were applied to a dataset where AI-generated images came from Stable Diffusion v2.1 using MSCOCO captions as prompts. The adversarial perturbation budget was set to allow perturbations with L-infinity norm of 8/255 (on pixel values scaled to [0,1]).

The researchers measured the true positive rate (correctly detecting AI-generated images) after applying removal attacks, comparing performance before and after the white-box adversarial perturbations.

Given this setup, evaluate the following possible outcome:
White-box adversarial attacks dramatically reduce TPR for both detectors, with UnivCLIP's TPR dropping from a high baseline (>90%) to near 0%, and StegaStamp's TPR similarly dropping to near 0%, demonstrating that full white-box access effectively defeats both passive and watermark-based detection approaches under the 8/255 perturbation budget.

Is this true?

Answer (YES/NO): YES